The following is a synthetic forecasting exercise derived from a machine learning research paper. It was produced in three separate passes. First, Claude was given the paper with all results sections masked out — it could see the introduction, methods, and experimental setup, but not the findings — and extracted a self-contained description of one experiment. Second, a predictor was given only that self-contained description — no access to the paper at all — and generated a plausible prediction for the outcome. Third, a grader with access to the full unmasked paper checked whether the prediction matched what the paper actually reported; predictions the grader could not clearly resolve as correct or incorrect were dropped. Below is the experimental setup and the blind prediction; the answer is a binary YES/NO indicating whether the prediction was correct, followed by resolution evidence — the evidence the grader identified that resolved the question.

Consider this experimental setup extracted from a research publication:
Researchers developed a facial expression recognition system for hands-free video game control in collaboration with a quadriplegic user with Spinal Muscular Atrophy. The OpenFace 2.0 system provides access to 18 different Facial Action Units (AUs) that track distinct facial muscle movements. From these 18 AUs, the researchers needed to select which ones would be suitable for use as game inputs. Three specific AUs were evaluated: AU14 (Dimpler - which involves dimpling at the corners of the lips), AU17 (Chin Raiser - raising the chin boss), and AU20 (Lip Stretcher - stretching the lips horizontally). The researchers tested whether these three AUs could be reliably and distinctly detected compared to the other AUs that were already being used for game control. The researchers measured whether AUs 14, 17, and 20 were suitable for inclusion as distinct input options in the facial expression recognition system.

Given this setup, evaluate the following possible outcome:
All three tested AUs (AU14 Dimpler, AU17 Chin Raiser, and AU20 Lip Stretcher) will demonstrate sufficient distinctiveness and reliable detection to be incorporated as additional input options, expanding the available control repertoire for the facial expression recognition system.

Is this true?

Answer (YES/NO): NO